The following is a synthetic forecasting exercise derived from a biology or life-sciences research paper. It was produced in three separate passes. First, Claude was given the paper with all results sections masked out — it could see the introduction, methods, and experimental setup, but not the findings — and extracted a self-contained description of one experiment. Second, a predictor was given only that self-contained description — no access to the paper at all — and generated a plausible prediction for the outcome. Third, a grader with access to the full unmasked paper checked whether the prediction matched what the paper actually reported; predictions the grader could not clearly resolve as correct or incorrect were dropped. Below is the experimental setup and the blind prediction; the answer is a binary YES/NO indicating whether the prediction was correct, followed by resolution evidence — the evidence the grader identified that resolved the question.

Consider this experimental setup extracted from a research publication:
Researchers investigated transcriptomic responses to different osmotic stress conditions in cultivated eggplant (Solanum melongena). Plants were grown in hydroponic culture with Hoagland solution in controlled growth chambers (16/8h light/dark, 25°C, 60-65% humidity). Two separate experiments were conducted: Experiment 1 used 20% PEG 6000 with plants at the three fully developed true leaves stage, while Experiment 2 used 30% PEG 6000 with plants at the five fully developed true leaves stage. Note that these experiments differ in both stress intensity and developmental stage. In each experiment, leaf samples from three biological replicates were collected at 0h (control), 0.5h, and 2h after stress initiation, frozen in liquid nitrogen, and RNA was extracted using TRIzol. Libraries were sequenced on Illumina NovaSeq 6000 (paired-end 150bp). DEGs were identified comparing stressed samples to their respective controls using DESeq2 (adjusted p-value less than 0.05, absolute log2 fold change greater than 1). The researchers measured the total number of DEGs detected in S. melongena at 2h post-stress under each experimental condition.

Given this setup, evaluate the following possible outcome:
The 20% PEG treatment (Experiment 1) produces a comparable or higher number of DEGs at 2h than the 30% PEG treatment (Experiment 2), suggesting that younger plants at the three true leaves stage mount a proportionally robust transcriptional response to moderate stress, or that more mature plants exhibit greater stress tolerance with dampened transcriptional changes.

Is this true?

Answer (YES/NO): NO